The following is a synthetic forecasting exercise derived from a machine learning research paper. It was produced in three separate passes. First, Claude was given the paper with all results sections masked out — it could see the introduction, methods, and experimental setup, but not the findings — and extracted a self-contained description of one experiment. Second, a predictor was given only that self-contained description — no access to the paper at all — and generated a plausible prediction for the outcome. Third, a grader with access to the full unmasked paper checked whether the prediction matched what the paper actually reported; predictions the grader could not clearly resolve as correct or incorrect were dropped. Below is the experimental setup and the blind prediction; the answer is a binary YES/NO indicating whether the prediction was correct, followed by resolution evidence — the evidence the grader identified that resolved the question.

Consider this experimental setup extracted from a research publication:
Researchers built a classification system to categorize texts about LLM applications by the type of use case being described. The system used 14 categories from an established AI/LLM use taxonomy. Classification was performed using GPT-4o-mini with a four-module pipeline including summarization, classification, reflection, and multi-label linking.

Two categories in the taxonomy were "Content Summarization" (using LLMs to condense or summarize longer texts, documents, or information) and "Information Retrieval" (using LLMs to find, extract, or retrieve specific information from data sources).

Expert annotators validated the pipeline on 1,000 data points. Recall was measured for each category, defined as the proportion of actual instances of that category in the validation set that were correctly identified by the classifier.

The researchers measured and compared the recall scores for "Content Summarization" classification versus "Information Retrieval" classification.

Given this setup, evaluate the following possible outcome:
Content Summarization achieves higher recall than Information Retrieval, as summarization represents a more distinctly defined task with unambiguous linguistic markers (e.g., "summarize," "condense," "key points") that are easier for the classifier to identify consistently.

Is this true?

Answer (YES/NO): YES